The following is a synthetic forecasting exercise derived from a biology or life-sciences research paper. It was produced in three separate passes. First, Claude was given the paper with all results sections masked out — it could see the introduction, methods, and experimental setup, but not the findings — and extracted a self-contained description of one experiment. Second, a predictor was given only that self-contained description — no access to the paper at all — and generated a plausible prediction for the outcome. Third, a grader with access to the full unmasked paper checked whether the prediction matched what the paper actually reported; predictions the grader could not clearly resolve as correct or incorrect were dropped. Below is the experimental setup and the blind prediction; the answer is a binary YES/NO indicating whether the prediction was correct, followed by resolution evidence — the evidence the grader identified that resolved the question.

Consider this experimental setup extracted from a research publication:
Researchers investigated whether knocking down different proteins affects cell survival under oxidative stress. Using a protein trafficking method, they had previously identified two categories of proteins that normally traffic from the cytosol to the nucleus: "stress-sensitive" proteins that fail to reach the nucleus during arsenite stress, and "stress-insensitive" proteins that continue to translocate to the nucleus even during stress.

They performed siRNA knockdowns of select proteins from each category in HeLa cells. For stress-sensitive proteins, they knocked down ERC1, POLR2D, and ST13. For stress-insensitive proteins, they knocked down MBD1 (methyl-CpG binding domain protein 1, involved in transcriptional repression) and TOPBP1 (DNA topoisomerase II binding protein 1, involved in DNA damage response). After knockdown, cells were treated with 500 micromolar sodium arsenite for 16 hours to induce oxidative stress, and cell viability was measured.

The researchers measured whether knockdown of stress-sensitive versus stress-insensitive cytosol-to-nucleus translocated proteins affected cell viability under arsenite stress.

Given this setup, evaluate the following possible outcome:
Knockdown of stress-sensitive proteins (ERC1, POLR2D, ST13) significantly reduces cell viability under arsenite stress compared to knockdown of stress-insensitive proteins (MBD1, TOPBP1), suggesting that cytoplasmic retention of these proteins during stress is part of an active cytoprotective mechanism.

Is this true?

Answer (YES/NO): NO